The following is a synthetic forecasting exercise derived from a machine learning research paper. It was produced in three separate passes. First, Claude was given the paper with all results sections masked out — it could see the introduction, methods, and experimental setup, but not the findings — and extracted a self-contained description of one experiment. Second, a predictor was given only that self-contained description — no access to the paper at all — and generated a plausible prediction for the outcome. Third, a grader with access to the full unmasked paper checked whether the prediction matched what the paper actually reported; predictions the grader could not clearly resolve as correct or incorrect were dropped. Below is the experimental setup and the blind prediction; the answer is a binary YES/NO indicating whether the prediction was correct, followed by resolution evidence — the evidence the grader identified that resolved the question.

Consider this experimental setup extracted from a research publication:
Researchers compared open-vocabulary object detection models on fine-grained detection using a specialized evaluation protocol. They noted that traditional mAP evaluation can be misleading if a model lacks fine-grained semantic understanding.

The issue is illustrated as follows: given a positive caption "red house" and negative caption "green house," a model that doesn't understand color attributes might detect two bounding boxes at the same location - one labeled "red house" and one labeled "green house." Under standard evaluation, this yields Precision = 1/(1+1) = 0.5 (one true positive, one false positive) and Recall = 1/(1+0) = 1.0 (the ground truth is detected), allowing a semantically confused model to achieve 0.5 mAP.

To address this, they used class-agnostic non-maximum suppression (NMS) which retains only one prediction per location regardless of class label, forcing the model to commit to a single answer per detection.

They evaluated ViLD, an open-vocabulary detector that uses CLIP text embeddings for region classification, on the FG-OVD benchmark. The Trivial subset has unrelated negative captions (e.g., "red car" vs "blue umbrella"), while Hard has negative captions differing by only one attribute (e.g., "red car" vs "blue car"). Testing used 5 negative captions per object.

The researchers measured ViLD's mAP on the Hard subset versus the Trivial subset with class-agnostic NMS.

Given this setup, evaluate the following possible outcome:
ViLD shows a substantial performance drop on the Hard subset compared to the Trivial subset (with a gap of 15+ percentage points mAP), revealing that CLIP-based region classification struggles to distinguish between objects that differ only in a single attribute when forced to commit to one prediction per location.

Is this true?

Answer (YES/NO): YES